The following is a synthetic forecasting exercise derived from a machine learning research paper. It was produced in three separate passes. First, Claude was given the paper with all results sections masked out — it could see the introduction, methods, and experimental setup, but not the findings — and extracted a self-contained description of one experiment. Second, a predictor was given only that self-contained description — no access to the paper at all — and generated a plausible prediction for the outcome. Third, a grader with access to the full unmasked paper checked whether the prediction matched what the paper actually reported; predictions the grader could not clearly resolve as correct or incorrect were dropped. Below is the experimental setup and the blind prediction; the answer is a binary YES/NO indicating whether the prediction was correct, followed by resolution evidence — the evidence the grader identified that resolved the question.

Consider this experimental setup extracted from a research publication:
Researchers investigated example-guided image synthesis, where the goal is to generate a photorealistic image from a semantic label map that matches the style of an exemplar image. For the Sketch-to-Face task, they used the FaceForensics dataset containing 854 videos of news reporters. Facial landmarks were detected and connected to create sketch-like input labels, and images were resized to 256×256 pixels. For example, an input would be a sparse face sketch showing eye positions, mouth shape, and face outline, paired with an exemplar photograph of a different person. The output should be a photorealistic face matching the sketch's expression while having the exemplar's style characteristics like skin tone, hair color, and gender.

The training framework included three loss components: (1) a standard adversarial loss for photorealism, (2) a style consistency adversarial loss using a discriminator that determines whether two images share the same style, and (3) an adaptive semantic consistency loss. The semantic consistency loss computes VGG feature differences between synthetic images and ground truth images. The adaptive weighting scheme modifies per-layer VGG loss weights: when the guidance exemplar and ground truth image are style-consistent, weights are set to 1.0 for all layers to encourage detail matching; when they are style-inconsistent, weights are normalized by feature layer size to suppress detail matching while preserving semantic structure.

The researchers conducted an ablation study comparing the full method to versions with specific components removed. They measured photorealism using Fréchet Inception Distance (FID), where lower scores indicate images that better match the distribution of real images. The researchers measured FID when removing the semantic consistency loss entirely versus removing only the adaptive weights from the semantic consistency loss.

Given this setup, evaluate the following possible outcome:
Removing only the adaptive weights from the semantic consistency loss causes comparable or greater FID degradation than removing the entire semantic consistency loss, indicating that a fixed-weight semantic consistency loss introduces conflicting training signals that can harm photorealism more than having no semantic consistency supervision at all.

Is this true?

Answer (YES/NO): NO